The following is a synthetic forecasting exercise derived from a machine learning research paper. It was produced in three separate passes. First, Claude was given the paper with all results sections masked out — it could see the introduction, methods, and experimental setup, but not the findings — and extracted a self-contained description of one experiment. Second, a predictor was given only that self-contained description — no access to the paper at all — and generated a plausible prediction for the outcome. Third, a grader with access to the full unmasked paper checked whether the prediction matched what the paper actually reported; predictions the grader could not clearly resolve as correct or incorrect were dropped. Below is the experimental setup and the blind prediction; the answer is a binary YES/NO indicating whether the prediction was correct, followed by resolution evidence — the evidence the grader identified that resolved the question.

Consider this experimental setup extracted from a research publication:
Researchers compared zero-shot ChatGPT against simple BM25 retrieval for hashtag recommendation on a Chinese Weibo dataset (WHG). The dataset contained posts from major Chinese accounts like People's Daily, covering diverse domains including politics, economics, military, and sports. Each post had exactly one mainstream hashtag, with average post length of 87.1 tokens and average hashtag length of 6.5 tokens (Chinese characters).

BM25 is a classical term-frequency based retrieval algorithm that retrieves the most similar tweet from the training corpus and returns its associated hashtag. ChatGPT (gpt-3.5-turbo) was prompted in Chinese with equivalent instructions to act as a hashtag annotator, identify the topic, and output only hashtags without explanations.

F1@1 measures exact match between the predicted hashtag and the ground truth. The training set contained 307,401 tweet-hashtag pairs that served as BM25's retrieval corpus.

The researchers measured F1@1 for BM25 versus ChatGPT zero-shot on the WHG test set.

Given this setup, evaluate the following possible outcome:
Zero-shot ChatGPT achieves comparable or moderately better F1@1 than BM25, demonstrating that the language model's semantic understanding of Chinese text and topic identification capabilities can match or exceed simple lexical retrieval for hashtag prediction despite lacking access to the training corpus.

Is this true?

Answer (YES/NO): NO